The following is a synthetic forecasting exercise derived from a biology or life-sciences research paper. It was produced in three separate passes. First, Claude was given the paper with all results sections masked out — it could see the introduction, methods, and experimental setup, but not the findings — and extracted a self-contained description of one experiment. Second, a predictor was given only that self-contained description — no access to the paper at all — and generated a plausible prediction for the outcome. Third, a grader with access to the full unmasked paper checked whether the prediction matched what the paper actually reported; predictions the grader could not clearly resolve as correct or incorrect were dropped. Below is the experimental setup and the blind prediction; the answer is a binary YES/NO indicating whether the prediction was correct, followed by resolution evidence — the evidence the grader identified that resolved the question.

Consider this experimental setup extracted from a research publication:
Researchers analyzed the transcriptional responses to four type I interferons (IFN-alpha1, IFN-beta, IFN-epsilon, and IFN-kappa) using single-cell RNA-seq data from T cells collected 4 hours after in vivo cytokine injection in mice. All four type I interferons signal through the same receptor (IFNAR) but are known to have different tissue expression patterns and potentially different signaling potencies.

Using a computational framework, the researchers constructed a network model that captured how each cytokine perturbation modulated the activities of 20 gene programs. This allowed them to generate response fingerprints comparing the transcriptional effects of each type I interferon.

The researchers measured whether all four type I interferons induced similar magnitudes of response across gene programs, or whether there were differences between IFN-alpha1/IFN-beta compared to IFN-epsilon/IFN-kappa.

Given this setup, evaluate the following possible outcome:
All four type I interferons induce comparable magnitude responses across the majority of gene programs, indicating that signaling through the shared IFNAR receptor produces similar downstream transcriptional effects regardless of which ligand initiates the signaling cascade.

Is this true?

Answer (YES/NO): NO